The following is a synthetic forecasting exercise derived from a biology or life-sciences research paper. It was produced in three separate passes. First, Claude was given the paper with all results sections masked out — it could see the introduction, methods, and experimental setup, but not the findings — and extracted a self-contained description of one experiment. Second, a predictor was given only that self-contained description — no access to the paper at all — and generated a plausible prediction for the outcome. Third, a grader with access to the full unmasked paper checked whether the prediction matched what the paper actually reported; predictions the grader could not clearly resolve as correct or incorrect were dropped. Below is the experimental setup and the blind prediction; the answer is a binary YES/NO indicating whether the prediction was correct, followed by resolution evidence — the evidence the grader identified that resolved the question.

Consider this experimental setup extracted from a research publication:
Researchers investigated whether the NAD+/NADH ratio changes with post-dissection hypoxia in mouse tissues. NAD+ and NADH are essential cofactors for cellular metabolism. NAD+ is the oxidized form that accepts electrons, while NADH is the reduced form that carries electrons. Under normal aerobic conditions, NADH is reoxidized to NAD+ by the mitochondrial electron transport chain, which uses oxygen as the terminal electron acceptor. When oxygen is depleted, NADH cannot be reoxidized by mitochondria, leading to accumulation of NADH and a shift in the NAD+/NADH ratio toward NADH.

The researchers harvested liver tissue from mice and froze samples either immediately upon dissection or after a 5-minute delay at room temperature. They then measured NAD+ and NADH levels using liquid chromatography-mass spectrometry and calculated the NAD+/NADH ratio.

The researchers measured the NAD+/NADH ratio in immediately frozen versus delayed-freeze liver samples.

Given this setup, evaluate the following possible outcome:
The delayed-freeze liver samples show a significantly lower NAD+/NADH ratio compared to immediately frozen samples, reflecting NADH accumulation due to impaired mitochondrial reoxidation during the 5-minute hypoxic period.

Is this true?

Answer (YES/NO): YES